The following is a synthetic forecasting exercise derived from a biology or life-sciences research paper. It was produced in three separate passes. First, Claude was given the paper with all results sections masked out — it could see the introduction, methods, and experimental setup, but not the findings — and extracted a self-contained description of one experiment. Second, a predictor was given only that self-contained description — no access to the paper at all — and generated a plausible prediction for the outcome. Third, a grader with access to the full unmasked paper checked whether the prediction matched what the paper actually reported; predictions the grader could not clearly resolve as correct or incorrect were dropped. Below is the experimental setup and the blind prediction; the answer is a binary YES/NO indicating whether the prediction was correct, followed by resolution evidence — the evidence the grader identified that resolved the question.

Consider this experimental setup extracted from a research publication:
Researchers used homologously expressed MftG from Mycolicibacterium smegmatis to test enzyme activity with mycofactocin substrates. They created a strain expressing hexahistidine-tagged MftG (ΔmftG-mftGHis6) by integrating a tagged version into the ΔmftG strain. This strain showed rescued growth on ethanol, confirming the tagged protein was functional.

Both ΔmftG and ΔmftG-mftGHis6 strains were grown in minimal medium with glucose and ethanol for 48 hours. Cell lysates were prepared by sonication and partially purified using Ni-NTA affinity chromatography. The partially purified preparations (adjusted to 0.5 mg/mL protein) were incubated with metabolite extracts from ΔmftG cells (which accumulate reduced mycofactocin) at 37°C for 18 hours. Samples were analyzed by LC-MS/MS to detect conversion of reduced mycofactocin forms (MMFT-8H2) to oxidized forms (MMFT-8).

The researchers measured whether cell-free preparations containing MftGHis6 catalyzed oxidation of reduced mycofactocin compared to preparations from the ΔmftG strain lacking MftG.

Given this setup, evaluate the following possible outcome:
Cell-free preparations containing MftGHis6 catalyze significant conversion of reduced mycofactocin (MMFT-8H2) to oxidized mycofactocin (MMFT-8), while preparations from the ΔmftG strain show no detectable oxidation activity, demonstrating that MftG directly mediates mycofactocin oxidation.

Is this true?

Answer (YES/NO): YES